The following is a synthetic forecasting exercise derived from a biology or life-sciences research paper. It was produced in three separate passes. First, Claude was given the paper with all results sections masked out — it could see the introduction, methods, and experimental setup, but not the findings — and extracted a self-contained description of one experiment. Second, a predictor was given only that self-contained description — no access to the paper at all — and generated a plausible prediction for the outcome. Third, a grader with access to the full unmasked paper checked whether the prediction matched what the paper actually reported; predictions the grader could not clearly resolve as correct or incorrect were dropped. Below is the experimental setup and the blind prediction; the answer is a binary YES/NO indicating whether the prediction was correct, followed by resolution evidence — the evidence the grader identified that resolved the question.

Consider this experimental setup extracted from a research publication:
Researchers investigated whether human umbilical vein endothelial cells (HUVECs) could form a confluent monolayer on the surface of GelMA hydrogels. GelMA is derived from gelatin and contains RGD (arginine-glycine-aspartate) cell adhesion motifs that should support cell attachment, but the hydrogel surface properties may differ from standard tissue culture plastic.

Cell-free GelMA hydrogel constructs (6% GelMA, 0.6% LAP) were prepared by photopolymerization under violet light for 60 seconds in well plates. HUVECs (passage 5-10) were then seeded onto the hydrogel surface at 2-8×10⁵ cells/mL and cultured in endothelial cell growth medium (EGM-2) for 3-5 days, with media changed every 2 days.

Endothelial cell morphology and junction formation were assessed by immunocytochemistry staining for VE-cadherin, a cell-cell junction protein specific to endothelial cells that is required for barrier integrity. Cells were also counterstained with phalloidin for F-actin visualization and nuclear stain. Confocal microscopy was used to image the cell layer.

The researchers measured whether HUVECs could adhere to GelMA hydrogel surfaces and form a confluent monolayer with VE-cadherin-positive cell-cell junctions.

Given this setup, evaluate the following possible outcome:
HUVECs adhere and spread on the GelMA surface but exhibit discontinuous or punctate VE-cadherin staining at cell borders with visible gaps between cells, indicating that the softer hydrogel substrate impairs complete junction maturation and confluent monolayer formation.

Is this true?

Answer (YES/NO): NO